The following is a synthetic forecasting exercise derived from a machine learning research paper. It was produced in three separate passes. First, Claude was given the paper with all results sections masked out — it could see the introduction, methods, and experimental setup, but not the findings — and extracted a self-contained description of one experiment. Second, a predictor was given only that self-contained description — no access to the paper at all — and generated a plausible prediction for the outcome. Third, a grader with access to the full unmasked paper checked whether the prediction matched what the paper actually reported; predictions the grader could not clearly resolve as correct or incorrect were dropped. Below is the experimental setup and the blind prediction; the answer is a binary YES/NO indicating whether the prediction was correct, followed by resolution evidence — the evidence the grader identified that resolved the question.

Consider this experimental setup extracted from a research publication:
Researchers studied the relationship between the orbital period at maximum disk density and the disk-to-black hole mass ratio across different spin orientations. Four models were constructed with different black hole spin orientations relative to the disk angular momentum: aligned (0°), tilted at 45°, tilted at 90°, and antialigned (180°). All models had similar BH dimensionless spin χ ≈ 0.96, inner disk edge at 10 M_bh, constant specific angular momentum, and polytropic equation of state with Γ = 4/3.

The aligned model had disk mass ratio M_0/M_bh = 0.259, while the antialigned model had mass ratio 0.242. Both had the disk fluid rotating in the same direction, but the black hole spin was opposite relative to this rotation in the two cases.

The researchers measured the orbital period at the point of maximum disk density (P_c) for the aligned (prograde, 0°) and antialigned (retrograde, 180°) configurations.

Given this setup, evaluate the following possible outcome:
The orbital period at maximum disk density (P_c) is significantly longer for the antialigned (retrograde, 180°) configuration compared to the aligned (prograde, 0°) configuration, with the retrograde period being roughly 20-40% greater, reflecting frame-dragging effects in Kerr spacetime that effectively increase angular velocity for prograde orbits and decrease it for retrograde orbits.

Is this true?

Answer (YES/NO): NO